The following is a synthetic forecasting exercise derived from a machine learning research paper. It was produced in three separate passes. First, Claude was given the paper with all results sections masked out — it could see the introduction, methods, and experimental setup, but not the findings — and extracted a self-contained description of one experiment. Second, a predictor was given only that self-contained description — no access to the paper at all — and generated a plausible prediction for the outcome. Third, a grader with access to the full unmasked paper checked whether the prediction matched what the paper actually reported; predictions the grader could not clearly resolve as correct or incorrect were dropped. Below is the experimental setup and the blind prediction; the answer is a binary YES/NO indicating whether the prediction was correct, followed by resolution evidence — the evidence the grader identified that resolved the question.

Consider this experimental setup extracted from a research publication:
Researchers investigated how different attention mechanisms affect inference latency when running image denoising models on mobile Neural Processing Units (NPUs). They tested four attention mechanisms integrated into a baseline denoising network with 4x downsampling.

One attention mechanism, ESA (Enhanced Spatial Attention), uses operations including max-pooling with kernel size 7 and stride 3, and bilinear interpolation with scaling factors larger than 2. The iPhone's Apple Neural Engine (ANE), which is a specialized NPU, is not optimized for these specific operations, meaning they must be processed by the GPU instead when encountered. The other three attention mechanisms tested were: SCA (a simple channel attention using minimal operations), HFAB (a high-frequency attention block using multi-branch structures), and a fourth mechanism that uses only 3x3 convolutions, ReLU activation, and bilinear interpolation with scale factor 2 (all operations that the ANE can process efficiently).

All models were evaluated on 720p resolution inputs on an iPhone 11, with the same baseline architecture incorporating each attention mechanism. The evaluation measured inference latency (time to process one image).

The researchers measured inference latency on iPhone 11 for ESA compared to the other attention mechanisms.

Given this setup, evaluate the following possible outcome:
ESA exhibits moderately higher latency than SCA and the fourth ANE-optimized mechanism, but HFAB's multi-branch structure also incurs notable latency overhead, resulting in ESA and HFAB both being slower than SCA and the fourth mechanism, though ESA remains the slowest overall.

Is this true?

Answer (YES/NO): NO